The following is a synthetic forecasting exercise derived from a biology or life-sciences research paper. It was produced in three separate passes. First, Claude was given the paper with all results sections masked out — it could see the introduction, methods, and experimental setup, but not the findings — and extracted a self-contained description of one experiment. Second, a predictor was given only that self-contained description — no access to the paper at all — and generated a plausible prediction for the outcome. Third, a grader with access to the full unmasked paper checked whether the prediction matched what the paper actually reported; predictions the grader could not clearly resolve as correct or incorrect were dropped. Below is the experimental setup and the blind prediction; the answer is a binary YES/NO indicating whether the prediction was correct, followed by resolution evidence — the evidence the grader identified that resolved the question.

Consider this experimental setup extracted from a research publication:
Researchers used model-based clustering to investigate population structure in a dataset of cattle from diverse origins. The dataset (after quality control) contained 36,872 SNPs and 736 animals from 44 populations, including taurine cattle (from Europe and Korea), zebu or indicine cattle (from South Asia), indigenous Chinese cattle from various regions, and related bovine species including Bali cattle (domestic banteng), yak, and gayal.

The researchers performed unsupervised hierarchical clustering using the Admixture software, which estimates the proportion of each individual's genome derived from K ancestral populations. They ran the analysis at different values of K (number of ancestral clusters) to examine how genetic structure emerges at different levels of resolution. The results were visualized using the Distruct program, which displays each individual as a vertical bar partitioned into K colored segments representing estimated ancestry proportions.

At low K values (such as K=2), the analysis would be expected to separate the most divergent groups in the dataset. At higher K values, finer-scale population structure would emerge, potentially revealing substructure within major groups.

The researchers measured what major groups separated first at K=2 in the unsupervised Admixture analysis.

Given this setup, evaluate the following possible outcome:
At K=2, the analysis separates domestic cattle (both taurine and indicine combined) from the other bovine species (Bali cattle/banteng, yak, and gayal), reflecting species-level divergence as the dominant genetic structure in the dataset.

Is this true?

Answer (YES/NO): NO